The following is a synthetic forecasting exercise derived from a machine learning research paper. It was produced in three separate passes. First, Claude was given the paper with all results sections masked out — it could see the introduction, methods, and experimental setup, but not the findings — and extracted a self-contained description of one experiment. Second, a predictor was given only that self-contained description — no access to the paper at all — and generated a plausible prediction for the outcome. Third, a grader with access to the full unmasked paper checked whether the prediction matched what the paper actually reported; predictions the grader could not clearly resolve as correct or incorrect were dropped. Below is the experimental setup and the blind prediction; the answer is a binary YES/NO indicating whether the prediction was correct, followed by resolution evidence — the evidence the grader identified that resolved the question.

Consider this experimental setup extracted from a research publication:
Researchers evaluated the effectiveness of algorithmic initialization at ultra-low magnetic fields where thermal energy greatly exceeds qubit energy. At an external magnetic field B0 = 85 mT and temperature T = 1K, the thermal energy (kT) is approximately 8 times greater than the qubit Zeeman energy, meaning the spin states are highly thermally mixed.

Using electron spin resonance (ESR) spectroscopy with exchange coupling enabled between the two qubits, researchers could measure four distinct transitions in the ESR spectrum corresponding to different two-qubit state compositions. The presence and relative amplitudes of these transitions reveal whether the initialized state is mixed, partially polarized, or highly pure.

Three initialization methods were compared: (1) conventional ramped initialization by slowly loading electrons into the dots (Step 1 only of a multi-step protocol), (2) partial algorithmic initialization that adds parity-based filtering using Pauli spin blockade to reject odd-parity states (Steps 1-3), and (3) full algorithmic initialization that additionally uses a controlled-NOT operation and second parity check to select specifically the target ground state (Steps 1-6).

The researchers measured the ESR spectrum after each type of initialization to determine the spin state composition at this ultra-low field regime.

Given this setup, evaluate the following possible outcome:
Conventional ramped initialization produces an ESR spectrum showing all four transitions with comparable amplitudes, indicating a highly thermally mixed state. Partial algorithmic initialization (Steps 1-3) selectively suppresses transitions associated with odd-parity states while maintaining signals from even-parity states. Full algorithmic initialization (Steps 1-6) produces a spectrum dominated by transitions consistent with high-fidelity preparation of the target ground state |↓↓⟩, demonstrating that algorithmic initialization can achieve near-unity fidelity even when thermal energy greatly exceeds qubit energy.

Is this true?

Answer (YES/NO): YES